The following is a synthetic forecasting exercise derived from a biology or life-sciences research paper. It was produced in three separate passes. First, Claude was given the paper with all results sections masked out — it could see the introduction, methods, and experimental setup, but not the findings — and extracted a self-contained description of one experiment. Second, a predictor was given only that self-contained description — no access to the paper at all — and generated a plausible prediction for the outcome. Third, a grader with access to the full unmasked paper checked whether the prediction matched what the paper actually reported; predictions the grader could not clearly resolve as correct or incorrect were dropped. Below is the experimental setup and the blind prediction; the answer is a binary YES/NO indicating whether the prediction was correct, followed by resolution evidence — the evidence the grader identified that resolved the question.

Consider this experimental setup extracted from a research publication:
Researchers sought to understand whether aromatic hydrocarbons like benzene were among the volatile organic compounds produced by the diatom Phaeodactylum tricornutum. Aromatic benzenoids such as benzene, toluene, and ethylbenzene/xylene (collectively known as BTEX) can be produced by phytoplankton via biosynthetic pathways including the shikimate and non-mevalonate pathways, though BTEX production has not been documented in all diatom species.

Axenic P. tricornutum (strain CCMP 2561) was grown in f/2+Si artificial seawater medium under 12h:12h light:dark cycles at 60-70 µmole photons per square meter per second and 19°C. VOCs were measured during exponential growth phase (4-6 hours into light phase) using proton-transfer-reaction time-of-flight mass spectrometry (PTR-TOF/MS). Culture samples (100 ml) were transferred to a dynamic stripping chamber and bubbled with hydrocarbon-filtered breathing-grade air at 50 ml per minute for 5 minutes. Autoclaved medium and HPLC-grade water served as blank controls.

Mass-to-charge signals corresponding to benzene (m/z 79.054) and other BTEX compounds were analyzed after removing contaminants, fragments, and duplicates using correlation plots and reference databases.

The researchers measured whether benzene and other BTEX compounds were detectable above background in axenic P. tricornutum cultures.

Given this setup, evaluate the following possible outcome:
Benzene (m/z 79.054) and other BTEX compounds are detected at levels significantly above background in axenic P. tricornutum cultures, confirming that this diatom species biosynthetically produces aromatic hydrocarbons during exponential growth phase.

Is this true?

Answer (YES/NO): YES